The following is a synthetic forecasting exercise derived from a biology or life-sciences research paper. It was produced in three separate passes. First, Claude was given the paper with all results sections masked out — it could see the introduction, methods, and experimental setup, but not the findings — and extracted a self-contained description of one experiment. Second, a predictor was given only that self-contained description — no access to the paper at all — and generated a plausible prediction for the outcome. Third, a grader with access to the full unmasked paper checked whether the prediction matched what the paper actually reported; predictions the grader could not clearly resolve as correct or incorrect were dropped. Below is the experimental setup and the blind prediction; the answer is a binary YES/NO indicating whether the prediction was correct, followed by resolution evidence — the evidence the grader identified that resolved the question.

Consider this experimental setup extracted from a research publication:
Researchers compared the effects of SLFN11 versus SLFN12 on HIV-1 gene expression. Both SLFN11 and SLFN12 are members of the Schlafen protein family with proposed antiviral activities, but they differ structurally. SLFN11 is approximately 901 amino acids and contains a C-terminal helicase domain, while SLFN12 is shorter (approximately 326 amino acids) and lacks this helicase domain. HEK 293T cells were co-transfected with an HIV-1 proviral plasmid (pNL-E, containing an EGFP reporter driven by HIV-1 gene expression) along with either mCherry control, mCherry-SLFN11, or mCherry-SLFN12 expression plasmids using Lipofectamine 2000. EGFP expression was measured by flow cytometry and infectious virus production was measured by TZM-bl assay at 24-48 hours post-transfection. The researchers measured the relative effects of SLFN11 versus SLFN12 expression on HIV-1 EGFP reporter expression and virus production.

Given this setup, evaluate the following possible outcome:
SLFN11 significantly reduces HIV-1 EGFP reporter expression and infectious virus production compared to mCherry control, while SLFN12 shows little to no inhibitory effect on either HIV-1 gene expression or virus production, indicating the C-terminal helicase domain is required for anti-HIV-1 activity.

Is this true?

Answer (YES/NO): NO